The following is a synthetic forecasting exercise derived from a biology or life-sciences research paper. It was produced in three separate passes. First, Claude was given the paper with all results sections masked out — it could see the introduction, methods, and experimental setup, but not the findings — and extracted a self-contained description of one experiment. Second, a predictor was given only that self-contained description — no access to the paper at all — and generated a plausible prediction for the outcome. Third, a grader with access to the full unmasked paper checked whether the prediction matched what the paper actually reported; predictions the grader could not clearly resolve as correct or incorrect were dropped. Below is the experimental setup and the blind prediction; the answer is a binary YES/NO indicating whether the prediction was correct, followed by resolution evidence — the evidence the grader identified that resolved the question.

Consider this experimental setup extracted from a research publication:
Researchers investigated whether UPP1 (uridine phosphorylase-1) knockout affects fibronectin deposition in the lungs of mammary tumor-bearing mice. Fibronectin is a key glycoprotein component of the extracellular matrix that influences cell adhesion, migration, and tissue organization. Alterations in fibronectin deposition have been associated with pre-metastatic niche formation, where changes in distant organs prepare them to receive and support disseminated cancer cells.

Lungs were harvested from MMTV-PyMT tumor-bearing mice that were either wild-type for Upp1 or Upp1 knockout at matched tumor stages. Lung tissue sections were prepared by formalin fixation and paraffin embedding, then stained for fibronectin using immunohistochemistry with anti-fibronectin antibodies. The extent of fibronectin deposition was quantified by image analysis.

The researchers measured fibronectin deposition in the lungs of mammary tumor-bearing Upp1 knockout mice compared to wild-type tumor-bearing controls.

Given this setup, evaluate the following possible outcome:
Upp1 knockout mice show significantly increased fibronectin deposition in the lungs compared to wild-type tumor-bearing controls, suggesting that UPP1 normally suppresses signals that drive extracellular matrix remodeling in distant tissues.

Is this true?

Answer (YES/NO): NO